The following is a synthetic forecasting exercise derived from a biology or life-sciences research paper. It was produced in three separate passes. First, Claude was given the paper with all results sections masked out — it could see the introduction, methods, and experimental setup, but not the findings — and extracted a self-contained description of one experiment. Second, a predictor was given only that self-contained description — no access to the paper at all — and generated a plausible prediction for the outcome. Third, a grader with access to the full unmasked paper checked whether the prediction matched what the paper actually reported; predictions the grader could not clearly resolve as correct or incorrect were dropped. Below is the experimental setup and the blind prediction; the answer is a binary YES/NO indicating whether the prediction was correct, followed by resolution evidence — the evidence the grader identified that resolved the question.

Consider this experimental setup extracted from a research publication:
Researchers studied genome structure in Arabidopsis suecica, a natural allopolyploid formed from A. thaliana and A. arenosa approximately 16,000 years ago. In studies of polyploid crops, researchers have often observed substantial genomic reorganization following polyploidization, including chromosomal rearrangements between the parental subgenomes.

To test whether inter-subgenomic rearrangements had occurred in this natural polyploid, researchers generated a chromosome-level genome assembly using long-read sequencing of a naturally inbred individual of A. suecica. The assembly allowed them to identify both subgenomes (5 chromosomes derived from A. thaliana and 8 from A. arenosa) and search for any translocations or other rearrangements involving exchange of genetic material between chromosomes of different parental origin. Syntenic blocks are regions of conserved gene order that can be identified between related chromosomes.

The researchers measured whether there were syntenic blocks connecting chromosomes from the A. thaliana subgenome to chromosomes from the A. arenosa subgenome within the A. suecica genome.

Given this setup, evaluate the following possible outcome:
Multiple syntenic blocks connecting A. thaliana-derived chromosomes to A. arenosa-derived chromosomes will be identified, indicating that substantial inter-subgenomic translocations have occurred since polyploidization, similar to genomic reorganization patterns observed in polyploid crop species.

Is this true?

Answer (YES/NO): NO